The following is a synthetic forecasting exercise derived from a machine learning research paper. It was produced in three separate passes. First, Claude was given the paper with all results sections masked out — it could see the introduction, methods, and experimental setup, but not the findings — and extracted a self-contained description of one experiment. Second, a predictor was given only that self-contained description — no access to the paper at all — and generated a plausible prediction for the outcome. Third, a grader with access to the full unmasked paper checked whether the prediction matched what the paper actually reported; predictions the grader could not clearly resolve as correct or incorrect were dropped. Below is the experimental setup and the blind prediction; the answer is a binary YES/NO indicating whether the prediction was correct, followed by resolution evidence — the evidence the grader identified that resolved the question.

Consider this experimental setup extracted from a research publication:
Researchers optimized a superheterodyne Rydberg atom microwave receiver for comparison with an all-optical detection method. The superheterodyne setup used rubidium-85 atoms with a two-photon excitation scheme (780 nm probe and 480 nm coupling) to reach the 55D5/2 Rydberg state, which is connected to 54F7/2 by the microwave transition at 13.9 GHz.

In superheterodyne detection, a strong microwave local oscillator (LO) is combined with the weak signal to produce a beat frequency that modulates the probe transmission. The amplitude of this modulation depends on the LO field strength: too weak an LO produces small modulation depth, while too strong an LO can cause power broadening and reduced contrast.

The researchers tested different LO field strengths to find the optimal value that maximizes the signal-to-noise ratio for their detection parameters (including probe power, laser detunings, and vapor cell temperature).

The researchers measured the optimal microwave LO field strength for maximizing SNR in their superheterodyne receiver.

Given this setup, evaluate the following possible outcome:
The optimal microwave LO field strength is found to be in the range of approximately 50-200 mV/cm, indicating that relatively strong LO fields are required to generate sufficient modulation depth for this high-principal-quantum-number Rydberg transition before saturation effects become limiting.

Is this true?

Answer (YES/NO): NO